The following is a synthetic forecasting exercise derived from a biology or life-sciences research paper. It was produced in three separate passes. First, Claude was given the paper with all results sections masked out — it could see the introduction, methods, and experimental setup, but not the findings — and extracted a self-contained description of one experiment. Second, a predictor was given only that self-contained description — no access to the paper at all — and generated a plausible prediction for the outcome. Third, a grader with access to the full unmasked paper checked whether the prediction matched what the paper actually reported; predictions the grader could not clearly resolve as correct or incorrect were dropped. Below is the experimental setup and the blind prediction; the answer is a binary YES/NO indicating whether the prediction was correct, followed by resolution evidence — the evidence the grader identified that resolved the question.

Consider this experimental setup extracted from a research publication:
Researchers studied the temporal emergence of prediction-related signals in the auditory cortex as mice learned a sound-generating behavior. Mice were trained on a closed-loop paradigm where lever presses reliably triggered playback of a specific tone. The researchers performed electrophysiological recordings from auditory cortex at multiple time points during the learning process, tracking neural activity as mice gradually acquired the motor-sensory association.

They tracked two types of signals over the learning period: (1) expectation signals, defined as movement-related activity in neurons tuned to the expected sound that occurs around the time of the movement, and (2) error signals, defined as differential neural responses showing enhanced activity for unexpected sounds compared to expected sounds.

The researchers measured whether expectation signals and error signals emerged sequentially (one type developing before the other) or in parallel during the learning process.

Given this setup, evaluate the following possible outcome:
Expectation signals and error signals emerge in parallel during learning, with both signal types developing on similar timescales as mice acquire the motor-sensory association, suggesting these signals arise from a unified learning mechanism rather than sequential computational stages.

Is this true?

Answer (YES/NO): YES